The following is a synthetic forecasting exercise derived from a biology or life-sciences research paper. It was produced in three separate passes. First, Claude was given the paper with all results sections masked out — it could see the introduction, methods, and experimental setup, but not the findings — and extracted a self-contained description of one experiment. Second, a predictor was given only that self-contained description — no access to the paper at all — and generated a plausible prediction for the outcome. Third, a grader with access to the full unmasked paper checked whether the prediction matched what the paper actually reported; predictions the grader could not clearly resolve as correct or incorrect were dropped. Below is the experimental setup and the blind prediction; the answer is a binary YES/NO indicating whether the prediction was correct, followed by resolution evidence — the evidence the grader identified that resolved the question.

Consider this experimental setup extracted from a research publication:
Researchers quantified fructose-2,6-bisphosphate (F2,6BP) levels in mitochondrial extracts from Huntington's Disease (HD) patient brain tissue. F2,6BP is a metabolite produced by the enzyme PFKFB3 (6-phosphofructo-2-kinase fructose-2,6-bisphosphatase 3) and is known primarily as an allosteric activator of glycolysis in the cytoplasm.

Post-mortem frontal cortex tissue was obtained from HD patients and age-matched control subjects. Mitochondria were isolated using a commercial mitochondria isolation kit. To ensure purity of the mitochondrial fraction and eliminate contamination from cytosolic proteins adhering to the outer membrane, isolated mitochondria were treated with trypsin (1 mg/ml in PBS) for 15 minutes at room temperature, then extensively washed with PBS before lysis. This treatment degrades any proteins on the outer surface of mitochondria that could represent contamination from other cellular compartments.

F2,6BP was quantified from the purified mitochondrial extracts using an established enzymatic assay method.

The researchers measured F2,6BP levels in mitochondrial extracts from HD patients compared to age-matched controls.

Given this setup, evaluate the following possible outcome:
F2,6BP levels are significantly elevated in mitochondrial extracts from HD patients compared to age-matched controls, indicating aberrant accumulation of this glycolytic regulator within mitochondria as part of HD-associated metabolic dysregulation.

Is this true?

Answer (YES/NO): NO